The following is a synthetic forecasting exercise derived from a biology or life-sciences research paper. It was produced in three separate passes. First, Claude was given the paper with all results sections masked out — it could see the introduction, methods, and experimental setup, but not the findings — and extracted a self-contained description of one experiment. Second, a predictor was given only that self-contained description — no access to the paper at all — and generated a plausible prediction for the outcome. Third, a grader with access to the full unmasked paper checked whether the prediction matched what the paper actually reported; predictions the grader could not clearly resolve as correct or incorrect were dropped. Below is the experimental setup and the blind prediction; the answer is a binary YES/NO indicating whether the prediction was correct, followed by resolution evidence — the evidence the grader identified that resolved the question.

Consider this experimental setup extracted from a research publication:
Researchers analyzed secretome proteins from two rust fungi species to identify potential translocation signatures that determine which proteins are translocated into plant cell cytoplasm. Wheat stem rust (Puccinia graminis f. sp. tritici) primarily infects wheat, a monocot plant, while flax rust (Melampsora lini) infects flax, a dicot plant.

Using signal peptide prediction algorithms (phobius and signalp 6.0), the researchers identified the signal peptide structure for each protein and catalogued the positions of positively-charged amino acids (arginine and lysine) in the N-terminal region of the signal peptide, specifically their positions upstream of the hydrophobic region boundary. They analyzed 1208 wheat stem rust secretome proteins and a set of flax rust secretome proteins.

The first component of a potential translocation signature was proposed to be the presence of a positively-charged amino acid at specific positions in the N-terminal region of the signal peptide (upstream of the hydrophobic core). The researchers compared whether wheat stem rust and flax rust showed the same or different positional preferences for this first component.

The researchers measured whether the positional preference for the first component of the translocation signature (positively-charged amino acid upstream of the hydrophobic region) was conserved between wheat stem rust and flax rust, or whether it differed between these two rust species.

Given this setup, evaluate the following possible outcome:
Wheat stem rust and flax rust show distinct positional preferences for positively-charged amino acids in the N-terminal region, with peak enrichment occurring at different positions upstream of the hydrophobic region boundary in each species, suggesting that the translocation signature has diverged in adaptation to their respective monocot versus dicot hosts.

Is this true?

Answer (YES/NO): NO